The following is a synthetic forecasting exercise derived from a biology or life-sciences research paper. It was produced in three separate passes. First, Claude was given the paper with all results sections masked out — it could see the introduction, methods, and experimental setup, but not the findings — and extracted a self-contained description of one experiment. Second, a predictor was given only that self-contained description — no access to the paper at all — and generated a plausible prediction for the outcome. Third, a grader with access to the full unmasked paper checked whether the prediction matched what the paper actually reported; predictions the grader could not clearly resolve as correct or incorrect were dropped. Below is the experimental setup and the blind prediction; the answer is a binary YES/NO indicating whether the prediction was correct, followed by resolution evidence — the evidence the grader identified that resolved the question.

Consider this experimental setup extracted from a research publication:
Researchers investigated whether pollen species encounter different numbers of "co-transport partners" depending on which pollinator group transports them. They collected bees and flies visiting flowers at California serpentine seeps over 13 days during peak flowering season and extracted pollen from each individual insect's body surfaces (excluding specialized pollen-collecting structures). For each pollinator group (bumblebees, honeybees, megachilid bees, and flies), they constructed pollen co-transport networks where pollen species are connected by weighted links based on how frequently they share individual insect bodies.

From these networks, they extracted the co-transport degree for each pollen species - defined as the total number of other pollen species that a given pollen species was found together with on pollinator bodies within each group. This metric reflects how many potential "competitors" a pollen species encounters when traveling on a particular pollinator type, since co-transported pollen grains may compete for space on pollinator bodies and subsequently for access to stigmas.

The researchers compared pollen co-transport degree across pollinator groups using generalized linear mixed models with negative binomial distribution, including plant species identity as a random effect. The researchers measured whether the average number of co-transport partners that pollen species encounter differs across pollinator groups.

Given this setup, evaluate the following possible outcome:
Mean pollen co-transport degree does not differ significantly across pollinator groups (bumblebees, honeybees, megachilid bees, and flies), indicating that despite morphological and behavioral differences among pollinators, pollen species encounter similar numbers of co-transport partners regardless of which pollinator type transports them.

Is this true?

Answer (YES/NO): NO